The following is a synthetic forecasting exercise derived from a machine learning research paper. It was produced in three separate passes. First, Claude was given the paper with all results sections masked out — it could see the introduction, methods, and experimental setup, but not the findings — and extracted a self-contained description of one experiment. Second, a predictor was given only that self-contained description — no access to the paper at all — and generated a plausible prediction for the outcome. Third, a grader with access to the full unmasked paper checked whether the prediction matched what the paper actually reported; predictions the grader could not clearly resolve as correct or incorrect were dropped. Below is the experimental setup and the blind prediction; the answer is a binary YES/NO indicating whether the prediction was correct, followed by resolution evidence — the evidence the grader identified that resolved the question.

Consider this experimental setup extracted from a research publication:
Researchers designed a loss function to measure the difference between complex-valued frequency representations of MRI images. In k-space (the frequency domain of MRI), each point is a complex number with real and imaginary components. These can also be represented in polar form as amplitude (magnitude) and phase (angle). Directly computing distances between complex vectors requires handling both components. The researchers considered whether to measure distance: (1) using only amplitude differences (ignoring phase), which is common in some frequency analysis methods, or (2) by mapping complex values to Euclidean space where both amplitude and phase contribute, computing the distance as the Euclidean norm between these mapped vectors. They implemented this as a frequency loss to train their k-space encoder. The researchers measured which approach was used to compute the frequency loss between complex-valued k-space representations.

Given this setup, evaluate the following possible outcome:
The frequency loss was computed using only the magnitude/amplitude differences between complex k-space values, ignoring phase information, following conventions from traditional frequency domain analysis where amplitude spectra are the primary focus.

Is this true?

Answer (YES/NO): NO